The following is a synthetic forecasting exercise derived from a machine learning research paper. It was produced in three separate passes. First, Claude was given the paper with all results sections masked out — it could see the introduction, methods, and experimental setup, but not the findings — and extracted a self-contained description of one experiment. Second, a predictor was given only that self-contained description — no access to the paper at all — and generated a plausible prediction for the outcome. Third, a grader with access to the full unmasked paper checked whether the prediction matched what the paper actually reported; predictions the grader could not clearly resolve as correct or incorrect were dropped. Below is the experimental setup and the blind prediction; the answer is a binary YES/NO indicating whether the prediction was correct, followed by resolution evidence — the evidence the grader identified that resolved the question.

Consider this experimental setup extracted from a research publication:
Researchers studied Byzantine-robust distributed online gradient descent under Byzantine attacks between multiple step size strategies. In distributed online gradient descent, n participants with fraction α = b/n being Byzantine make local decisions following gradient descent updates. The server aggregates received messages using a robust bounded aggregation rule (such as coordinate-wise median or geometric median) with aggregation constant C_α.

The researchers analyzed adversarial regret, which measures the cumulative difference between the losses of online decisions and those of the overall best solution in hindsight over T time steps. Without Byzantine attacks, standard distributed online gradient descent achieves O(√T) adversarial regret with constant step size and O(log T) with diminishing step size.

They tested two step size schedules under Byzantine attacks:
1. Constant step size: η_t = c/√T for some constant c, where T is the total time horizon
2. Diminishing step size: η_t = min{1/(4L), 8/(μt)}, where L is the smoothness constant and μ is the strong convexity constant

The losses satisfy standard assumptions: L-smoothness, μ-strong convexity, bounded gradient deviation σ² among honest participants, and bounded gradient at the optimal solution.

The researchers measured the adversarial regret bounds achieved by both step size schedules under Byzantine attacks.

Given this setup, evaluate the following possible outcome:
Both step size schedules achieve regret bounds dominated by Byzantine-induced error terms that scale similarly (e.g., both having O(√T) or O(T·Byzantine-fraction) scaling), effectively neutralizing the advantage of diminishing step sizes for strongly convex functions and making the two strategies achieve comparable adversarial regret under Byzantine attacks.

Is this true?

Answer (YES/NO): YES